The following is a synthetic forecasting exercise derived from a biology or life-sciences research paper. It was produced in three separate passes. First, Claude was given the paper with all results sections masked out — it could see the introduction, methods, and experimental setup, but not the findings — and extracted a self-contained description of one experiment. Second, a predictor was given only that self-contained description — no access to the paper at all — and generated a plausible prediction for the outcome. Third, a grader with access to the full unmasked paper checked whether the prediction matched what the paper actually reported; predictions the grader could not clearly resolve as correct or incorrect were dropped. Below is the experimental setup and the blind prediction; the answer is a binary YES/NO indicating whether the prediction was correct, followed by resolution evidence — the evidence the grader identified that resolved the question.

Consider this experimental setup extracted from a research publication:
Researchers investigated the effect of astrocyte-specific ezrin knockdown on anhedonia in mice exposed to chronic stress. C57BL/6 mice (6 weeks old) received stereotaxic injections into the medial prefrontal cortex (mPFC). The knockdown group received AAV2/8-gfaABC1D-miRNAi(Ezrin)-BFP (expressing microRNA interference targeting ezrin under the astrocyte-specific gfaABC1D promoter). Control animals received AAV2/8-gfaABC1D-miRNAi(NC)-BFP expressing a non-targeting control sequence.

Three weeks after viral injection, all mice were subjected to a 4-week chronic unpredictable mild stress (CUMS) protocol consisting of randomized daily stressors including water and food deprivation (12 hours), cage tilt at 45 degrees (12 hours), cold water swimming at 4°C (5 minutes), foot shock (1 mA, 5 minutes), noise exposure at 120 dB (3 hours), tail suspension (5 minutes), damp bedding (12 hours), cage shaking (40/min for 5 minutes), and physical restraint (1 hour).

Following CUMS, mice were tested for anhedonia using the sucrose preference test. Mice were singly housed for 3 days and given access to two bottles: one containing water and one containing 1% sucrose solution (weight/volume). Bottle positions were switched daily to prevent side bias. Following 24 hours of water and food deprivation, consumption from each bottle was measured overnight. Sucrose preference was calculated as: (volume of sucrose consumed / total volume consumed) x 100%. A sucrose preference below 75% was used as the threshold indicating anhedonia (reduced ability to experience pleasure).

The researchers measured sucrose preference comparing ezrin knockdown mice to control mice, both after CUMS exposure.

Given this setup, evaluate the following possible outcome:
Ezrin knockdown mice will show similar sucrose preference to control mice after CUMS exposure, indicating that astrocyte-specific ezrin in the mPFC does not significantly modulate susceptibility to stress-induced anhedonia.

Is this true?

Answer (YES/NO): NO